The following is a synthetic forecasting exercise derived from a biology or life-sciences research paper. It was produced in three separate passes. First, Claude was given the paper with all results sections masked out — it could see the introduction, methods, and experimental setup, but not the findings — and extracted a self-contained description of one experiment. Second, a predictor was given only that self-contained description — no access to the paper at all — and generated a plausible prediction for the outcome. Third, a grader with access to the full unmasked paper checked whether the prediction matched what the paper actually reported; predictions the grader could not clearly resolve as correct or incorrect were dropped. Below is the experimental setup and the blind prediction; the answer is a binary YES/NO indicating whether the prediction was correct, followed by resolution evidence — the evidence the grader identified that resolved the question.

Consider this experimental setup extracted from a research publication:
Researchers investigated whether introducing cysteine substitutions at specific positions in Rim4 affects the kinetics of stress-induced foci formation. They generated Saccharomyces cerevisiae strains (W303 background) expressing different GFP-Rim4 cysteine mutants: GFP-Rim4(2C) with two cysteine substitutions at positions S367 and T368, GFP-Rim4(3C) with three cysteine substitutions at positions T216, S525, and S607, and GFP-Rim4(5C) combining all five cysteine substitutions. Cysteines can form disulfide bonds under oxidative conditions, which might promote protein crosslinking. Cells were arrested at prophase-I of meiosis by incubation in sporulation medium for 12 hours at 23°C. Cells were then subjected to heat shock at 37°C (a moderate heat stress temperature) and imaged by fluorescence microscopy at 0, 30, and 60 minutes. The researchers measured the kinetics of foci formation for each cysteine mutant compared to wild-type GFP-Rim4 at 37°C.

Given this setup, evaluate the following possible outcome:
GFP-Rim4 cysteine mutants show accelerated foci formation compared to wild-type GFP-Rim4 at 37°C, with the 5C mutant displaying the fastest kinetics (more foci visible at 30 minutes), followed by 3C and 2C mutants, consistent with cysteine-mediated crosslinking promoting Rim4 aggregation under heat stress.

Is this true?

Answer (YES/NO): NO